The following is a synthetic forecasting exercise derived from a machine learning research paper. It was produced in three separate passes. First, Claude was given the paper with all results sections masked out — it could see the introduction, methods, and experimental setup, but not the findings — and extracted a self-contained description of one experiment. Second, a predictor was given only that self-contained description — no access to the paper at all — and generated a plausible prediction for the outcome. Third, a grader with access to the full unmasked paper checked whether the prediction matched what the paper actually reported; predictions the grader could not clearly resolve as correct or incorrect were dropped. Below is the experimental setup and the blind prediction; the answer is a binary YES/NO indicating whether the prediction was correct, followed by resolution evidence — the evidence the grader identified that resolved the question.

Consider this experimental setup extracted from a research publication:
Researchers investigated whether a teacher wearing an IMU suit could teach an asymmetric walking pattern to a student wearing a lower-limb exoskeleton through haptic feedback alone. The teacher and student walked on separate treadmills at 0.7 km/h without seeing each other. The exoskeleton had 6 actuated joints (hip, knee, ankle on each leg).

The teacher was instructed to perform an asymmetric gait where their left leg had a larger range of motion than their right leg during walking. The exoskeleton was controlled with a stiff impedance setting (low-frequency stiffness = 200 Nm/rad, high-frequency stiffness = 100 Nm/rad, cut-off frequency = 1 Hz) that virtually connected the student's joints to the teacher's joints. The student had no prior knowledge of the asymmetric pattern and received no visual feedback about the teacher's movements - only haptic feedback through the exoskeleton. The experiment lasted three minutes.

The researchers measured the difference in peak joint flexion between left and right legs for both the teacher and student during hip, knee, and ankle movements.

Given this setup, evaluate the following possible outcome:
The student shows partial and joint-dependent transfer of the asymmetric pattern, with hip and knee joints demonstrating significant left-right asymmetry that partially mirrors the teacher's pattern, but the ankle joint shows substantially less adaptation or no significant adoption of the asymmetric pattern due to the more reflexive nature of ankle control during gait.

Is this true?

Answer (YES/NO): NO